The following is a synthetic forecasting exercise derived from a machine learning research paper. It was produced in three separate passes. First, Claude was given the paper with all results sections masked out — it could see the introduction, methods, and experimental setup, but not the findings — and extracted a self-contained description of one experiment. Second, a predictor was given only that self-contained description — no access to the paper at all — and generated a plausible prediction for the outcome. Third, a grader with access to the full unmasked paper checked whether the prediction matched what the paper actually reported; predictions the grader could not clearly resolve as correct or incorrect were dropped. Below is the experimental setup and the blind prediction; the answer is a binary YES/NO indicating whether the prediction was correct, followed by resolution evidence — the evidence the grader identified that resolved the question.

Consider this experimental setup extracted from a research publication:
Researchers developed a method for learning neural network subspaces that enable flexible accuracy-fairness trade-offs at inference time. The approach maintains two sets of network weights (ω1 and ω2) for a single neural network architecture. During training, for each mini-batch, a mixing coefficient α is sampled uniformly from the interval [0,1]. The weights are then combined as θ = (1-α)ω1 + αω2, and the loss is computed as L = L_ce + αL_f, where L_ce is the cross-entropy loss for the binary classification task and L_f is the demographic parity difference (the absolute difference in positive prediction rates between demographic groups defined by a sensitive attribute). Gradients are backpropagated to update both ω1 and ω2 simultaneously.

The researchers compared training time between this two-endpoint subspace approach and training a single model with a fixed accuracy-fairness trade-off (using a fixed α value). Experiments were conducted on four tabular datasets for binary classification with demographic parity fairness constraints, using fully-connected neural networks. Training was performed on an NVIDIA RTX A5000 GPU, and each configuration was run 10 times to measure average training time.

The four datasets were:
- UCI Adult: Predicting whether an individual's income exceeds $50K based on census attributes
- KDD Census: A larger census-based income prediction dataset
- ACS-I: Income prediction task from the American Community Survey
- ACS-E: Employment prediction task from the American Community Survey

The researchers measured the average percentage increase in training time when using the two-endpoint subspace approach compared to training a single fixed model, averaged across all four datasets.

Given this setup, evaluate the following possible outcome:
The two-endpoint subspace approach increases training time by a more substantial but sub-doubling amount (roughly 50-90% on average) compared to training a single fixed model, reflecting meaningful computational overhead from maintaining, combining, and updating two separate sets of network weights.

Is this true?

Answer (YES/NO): NO